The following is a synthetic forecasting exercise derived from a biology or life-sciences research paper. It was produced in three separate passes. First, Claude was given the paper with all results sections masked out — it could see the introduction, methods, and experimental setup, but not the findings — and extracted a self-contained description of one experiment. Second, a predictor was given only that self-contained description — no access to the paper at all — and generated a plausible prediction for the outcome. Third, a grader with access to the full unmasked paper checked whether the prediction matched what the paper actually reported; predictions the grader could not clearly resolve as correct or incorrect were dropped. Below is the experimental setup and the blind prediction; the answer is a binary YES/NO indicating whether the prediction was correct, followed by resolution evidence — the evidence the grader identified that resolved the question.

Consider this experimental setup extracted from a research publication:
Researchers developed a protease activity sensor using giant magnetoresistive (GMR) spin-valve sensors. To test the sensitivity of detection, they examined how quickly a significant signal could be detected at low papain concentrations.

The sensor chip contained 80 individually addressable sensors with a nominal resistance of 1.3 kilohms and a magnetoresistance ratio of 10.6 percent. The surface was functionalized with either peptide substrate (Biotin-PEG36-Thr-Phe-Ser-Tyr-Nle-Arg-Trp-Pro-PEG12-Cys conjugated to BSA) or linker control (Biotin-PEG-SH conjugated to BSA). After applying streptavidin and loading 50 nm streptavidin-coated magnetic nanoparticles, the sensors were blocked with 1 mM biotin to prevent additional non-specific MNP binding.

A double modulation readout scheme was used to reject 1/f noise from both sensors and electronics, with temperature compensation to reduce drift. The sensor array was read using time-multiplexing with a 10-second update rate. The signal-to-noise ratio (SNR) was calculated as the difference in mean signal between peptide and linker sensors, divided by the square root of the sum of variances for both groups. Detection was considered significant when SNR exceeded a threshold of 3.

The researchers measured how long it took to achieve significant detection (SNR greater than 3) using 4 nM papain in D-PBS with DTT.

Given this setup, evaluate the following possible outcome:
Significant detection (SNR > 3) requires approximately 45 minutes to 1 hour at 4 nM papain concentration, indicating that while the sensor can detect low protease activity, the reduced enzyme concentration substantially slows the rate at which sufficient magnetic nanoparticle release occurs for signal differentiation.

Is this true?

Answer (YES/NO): NO